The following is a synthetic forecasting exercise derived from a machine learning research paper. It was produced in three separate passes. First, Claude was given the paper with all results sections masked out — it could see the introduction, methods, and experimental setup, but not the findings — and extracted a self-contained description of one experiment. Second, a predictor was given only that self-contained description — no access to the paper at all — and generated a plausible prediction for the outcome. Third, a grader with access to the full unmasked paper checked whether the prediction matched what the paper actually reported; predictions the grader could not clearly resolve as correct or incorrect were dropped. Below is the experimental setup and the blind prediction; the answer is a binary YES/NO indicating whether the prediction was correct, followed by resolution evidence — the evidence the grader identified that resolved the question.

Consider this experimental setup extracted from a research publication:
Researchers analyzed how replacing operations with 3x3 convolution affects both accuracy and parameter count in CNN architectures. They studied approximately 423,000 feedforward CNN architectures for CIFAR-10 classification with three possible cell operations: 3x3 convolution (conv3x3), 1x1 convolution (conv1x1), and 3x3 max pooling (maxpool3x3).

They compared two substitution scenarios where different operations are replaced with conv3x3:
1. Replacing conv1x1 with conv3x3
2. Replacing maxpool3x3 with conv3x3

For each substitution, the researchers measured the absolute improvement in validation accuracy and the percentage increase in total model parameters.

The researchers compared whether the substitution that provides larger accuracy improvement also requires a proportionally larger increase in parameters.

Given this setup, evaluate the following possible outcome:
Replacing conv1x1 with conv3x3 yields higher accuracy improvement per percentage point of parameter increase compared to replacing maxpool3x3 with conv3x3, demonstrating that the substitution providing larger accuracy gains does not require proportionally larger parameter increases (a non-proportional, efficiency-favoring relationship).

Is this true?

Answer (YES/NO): NO